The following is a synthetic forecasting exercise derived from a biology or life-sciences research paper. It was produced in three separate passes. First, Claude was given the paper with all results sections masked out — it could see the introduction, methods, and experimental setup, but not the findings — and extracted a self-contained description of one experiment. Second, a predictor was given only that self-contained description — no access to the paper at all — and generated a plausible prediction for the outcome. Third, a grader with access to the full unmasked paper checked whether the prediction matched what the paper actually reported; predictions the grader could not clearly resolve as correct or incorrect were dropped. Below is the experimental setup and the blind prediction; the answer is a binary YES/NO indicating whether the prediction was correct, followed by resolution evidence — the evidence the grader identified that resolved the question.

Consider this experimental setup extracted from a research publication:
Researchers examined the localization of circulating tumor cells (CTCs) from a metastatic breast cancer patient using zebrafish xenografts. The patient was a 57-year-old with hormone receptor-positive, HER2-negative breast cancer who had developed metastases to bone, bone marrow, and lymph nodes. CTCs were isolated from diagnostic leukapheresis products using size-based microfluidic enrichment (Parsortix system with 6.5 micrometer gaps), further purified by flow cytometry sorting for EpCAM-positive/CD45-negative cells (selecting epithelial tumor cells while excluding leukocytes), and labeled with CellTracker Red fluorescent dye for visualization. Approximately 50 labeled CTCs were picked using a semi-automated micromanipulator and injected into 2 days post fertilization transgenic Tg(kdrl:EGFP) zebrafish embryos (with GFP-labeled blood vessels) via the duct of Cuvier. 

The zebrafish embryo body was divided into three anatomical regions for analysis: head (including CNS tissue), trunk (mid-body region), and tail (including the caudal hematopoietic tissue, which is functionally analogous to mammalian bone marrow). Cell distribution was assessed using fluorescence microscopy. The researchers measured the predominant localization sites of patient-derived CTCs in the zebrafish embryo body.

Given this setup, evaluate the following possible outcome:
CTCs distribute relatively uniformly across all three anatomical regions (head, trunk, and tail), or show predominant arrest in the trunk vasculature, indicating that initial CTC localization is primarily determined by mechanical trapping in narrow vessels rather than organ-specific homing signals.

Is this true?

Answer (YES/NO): NO